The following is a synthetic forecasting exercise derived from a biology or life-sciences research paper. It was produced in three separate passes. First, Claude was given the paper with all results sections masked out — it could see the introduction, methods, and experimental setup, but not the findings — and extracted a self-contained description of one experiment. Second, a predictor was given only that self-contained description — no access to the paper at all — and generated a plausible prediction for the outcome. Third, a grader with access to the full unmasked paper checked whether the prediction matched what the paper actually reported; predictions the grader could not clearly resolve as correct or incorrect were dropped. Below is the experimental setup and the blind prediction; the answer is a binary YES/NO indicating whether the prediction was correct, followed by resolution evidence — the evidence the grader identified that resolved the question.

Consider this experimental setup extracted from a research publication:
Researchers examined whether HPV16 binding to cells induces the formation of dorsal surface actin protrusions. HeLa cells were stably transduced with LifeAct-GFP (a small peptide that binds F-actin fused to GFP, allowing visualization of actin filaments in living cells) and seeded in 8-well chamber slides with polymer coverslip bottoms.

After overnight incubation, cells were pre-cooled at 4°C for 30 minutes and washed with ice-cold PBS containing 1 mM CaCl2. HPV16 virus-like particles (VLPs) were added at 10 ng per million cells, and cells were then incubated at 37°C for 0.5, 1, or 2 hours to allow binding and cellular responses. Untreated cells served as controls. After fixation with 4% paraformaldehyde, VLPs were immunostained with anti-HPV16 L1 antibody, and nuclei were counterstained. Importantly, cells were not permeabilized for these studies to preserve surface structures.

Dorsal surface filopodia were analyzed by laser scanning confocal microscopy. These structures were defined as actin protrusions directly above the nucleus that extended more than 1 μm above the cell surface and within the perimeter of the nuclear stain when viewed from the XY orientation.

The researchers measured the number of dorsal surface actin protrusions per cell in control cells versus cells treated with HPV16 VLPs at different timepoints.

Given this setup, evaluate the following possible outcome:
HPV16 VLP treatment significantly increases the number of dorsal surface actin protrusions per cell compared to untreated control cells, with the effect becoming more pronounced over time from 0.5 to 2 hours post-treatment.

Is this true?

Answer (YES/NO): NO